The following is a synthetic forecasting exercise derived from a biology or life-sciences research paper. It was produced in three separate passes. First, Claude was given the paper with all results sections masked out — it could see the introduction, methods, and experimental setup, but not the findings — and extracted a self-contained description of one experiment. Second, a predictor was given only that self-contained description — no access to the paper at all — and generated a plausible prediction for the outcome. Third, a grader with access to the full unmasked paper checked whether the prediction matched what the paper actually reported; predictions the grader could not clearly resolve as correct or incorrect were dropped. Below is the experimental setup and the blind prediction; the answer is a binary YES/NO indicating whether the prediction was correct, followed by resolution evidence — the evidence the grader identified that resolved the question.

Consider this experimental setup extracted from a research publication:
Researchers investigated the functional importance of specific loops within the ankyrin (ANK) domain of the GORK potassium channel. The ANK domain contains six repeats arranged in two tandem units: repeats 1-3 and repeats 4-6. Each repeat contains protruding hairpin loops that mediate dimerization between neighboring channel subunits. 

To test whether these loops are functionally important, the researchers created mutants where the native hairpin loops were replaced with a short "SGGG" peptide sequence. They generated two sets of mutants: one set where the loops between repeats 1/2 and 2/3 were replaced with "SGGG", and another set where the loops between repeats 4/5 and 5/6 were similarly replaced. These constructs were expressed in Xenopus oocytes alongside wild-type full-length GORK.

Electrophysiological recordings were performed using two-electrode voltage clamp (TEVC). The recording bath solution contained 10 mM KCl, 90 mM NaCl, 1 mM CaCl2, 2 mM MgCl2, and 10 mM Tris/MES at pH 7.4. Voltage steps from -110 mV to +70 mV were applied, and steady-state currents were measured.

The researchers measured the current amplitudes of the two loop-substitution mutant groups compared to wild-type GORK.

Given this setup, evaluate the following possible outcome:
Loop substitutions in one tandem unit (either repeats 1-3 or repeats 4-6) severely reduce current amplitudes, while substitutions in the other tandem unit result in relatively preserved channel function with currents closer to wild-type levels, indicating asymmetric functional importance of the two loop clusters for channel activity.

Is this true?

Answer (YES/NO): NO